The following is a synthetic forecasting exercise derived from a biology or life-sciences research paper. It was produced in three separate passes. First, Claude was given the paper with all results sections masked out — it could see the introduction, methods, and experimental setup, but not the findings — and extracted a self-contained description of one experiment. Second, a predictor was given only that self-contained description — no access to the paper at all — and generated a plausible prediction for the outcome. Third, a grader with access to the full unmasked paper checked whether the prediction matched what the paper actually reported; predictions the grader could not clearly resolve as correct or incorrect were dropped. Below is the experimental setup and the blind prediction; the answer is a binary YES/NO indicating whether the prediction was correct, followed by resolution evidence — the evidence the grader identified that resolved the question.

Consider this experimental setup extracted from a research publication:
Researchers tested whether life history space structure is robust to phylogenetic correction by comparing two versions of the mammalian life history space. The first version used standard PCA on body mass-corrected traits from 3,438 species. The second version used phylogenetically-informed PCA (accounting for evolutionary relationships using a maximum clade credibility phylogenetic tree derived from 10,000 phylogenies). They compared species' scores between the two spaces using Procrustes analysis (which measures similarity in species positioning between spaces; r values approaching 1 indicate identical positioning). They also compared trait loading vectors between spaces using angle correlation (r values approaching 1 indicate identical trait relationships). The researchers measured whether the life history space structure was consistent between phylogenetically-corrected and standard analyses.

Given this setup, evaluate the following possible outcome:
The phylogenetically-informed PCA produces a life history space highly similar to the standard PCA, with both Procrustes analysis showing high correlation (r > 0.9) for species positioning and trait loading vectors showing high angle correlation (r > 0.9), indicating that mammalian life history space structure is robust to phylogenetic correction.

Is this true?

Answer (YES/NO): NO